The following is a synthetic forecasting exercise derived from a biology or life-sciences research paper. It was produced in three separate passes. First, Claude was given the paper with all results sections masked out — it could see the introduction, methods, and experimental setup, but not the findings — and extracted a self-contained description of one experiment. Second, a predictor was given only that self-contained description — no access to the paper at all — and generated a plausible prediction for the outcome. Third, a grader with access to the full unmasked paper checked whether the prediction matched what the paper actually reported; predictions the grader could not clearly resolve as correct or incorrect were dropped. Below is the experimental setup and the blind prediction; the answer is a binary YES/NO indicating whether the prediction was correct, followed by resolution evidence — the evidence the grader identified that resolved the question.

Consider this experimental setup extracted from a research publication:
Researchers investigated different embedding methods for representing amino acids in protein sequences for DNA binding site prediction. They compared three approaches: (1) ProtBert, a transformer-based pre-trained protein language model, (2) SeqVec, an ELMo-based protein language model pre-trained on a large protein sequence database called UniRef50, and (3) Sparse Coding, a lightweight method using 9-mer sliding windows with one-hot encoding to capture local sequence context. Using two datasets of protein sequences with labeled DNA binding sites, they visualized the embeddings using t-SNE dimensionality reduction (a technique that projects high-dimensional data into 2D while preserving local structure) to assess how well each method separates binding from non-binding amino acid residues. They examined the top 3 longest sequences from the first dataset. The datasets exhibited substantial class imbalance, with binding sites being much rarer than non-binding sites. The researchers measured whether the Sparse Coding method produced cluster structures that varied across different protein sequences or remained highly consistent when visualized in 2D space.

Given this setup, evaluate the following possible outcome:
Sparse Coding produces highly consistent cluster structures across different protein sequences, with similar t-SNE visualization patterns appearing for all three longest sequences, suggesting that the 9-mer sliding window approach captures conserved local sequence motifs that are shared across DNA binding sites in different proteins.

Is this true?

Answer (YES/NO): NO